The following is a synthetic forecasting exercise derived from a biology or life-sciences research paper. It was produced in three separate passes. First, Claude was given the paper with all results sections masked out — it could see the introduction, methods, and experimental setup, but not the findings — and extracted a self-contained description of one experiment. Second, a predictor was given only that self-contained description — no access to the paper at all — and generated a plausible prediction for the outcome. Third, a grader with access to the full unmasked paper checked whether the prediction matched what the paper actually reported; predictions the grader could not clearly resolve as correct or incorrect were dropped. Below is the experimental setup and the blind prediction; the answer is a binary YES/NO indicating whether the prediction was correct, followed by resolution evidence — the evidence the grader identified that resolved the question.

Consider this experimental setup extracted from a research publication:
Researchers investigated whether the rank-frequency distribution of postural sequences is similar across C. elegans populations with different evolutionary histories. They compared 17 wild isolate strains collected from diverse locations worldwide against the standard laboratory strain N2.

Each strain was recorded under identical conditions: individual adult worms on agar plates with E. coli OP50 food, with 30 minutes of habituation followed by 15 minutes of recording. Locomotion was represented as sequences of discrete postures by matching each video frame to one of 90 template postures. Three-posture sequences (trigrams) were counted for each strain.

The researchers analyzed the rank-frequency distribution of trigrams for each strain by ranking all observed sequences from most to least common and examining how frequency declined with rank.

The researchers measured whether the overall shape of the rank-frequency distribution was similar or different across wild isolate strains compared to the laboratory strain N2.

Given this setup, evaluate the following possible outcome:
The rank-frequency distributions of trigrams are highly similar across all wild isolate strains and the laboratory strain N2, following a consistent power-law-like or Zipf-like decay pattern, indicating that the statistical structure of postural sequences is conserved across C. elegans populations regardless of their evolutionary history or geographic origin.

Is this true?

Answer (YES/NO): YES